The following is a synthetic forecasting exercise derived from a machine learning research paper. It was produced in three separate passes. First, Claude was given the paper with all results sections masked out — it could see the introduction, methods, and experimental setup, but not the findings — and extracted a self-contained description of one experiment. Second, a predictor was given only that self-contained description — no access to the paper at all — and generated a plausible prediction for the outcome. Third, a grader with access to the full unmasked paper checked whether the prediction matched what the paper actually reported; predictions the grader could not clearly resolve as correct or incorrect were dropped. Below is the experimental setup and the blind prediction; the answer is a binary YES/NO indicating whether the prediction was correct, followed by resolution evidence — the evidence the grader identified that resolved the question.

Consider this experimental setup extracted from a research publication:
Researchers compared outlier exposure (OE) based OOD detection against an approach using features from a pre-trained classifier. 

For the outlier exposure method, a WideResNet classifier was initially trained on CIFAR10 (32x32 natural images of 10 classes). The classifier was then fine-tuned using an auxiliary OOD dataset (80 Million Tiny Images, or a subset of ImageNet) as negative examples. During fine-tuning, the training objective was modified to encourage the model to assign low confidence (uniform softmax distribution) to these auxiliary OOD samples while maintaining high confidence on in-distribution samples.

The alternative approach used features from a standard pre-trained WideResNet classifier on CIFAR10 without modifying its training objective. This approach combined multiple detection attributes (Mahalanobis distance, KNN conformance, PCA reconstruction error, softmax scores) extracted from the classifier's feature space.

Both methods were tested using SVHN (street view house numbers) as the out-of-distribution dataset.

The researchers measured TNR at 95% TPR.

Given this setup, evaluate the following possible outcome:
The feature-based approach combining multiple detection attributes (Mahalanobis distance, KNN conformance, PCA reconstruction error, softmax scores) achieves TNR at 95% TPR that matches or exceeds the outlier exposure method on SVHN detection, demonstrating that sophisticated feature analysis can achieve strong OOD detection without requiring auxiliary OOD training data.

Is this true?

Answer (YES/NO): NO